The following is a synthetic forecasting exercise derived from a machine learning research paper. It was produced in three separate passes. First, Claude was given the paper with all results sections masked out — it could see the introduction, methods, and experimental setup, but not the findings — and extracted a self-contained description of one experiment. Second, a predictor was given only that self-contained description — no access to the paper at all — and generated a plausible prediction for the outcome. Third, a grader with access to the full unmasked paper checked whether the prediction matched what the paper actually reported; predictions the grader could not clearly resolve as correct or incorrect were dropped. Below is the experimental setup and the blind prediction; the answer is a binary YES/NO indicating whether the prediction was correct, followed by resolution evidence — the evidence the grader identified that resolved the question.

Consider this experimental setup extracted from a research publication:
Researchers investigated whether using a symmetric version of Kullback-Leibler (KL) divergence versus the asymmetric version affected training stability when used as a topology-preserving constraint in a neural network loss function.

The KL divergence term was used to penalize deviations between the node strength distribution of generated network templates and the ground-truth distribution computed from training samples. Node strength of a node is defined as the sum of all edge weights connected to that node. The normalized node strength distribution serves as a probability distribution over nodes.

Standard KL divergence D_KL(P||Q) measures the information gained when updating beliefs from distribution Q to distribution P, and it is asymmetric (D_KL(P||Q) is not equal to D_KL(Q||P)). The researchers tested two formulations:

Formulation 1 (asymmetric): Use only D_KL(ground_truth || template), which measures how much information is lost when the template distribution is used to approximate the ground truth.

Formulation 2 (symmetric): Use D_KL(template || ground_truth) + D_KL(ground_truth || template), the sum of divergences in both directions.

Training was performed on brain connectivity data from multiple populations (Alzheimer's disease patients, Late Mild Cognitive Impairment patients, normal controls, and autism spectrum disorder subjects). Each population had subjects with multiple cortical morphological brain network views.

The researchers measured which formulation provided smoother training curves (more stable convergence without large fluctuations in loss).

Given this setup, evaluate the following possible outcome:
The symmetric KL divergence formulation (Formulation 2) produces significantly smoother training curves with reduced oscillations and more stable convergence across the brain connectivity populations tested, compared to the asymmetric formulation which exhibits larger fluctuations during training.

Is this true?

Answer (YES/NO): NO